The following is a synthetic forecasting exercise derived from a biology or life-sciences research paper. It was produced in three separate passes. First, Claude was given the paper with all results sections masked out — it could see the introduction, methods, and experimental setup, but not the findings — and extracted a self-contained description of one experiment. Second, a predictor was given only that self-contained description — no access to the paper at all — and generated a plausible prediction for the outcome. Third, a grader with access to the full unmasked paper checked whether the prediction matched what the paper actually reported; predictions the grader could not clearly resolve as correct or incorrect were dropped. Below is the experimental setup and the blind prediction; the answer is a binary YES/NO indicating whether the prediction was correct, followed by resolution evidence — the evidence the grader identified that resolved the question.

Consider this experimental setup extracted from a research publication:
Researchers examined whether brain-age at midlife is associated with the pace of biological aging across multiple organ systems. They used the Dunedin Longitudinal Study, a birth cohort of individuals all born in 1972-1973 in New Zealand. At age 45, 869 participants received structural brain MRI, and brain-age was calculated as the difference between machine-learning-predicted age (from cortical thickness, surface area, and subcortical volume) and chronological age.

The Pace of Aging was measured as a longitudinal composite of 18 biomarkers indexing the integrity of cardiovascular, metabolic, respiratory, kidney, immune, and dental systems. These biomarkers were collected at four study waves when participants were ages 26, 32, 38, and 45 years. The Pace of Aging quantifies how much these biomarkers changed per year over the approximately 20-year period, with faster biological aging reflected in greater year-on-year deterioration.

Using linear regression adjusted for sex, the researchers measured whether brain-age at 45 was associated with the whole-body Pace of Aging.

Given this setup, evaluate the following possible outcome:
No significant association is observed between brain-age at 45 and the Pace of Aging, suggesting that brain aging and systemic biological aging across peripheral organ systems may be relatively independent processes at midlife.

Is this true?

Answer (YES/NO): NO